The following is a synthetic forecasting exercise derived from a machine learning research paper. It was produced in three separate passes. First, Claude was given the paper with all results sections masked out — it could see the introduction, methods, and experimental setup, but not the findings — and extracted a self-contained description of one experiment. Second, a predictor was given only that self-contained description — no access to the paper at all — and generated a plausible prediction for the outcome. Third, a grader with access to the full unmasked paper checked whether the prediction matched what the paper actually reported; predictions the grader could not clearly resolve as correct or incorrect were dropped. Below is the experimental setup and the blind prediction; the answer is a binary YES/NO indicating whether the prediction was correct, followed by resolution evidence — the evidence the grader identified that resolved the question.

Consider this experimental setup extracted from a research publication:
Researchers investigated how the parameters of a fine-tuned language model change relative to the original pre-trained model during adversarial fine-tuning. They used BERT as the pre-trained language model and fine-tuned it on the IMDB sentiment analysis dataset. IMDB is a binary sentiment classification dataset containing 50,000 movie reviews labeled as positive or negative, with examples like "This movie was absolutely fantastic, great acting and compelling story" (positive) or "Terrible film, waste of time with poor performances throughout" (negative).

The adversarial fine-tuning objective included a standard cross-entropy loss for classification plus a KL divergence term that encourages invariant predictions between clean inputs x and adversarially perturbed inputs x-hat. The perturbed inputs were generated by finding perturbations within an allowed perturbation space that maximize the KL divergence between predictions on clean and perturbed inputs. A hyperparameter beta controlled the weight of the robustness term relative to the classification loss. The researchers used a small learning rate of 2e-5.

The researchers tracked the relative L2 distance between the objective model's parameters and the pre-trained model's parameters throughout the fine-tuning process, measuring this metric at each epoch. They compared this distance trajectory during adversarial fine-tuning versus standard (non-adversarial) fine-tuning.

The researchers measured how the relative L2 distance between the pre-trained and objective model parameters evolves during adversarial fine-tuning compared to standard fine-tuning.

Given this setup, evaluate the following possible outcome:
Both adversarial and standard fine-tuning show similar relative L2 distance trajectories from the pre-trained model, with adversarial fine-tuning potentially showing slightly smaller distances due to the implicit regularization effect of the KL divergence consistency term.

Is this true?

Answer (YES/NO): NO